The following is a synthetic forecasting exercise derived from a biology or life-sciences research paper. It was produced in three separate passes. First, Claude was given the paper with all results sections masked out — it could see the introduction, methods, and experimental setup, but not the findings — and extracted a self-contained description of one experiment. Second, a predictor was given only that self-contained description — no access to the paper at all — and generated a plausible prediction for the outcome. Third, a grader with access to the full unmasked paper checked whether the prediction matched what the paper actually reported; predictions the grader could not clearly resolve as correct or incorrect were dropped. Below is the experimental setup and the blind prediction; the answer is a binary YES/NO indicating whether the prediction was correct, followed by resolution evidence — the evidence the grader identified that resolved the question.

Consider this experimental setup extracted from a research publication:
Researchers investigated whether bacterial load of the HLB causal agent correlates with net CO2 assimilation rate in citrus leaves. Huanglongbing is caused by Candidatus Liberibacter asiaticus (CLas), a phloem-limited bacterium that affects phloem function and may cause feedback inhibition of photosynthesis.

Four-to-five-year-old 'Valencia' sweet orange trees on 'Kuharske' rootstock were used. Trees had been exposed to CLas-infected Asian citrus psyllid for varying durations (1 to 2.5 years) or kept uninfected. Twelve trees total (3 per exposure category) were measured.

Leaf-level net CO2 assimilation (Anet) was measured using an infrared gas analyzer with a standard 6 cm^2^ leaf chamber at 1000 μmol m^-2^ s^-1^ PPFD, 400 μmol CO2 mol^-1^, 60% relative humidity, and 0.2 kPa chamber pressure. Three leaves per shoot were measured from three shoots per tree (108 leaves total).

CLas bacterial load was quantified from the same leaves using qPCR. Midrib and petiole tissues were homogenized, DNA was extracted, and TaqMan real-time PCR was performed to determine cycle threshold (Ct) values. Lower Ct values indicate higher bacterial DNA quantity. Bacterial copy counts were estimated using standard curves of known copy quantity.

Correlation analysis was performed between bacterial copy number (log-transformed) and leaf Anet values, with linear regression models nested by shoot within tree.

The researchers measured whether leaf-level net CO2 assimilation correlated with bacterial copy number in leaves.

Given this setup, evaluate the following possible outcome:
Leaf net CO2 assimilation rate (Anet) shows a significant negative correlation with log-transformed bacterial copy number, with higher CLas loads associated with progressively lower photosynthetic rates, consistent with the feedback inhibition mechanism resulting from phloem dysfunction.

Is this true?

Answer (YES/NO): YES